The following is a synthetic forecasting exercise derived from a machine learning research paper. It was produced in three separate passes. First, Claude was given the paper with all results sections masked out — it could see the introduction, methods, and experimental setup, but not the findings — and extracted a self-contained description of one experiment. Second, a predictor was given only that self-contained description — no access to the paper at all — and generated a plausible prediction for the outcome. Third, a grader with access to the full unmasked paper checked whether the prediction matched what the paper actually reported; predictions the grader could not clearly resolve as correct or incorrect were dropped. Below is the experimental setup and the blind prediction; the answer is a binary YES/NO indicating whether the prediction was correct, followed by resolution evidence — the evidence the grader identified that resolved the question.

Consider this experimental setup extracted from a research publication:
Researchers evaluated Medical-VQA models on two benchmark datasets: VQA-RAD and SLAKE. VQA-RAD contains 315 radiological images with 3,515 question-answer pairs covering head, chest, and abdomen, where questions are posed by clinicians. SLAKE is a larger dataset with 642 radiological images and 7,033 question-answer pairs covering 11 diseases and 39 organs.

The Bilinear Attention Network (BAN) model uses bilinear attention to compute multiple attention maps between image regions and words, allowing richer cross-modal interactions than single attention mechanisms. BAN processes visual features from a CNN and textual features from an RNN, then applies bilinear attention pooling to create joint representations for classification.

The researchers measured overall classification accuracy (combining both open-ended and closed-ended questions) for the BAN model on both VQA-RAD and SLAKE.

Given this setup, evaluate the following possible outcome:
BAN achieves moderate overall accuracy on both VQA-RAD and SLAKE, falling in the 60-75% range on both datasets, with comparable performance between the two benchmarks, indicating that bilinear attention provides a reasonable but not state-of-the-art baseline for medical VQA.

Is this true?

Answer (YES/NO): NO